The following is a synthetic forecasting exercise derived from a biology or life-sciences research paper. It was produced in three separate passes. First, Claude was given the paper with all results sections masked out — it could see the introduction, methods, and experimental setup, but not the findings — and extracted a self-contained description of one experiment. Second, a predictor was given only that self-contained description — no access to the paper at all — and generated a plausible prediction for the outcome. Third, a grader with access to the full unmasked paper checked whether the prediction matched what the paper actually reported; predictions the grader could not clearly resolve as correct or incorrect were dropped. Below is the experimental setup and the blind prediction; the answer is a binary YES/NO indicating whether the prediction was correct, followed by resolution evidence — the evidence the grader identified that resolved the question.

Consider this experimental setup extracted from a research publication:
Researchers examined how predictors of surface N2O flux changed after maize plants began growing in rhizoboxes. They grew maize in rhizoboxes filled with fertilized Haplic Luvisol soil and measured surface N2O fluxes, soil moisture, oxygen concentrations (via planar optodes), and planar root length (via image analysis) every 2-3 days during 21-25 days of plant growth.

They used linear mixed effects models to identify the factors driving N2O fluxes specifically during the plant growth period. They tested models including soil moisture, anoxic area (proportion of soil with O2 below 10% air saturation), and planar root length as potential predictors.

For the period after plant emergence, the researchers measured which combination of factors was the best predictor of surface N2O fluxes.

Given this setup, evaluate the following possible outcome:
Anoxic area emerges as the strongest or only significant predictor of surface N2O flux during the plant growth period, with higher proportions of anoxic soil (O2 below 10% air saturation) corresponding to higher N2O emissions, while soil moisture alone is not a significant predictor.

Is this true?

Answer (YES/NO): NO